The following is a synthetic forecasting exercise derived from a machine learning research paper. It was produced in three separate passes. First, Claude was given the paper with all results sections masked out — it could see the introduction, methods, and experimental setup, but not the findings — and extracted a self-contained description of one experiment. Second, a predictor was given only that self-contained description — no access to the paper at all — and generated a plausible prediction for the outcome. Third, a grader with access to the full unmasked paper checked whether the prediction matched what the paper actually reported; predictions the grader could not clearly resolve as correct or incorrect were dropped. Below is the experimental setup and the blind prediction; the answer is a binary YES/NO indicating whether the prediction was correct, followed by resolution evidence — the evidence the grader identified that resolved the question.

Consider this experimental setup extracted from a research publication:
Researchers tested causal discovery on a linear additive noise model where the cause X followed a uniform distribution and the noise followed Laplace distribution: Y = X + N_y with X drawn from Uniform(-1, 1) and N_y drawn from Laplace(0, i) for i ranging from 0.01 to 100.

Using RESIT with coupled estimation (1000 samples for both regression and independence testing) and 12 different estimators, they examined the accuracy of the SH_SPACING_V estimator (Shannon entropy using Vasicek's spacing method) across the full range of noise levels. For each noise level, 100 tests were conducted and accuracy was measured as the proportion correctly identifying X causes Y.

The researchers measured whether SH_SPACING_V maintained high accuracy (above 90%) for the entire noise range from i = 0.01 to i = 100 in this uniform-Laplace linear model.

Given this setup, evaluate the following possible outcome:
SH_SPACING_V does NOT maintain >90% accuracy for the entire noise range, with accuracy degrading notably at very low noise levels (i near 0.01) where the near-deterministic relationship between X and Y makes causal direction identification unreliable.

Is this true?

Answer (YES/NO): NO